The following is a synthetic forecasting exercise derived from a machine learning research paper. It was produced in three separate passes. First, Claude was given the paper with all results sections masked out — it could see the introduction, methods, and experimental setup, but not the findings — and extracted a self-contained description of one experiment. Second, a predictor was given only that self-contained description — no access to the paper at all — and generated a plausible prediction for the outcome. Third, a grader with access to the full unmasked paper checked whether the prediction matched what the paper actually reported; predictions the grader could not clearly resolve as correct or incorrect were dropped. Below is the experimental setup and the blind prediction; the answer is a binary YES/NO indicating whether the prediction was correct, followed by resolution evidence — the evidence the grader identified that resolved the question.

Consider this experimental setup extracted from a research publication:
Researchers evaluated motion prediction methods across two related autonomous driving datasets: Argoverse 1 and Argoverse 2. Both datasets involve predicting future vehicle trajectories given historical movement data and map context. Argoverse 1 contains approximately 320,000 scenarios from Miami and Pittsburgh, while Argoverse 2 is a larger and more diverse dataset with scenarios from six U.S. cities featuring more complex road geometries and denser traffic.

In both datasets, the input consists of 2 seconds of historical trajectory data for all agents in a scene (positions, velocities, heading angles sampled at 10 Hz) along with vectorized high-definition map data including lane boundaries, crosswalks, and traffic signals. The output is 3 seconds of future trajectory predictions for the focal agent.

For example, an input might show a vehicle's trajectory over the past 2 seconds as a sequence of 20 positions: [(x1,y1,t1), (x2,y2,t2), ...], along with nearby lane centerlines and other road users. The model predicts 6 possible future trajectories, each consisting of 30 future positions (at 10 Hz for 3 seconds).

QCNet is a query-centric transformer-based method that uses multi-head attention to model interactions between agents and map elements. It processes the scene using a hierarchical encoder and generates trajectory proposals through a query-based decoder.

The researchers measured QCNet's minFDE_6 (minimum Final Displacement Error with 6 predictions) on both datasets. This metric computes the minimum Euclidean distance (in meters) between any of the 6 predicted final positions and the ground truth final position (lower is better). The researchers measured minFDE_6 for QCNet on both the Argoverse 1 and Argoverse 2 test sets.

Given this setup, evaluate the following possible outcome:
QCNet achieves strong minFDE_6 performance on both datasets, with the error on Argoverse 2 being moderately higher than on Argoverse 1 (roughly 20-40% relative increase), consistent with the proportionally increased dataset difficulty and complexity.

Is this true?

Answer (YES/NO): YES